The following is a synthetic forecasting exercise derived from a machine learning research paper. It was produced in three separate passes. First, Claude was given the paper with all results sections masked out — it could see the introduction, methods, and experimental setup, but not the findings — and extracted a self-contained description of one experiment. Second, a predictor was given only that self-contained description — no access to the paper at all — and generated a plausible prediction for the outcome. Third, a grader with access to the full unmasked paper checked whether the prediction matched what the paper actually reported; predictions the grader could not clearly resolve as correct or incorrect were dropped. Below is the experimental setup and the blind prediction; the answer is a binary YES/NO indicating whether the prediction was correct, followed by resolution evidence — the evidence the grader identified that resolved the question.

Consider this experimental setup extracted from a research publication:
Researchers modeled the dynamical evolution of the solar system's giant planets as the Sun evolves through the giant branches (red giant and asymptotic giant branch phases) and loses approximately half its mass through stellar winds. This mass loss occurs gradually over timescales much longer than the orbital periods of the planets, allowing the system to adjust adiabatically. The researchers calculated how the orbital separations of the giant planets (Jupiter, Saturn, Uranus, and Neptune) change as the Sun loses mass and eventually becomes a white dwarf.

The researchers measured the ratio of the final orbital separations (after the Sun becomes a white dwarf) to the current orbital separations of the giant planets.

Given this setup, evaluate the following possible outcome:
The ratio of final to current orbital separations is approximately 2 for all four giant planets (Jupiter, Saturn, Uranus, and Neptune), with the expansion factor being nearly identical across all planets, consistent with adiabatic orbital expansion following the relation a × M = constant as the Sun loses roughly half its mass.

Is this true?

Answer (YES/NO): YES